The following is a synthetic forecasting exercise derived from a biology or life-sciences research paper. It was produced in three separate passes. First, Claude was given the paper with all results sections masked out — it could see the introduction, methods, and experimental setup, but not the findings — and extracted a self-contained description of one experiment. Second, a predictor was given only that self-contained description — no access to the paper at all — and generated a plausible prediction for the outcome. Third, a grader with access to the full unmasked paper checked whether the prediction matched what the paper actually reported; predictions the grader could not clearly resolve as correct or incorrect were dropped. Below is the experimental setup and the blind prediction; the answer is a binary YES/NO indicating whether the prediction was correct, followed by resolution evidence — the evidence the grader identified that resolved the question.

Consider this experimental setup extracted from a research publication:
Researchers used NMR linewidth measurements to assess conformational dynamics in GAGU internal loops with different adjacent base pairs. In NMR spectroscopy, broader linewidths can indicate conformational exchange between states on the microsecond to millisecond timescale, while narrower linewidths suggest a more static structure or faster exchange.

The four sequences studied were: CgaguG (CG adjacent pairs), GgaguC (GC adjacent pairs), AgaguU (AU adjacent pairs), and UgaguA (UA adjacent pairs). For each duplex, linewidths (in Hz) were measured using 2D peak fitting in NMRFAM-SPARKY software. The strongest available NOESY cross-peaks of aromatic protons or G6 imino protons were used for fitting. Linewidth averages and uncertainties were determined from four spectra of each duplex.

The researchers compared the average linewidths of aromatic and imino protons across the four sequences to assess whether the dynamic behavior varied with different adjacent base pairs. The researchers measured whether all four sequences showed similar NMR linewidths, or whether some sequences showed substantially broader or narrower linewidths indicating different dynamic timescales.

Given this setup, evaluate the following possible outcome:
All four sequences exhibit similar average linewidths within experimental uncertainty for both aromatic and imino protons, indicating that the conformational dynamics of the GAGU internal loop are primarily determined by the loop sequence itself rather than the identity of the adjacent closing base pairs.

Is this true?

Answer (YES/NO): NO